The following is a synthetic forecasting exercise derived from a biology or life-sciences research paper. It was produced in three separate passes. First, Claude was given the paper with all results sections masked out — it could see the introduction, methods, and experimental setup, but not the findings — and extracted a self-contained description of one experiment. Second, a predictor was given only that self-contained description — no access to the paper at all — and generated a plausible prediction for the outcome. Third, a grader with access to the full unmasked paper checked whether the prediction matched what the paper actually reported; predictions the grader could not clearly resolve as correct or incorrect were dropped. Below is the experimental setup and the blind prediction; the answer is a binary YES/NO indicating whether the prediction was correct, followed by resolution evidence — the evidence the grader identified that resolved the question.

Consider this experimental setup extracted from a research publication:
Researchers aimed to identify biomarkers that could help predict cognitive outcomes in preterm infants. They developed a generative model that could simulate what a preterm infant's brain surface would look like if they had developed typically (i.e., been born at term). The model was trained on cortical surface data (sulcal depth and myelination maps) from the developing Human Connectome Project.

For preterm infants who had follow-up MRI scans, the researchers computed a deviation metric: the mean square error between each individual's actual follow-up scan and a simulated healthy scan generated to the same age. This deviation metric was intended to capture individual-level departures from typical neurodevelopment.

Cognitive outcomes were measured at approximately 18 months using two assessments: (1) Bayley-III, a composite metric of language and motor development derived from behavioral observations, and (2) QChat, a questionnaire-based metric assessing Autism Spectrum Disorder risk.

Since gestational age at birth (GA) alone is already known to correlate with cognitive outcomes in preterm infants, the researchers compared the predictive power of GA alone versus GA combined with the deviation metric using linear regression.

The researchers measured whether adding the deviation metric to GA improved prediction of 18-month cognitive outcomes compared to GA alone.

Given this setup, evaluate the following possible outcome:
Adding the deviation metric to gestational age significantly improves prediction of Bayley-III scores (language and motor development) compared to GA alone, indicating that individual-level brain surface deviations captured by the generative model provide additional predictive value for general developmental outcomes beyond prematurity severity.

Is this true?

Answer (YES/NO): YES